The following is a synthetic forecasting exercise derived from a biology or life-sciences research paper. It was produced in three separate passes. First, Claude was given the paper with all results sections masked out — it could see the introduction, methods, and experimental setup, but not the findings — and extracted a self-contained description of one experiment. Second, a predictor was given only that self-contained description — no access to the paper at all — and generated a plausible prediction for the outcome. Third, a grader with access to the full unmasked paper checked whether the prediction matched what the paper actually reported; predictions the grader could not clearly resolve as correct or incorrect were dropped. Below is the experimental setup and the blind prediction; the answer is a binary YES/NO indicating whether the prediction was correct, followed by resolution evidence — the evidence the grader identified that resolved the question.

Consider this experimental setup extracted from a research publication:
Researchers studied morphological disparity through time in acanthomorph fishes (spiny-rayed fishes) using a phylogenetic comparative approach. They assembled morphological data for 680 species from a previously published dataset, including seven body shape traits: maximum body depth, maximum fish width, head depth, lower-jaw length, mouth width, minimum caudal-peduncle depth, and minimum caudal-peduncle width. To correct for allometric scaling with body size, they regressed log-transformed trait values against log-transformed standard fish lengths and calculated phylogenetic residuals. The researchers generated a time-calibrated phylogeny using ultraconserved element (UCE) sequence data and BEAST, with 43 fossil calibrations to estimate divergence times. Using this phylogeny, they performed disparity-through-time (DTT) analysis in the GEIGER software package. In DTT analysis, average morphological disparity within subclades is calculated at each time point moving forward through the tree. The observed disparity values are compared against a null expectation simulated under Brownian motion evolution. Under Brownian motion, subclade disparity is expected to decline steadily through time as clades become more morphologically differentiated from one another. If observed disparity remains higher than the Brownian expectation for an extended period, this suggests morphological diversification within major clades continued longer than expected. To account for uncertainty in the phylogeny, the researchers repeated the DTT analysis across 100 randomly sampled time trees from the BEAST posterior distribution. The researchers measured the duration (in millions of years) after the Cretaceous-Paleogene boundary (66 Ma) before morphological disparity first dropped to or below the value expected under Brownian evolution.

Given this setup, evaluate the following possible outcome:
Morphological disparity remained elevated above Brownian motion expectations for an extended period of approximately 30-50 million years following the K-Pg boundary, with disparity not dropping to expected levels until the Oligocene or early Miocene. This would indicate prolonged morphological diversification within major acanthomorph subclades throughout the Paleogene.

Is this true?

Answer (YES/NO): NO